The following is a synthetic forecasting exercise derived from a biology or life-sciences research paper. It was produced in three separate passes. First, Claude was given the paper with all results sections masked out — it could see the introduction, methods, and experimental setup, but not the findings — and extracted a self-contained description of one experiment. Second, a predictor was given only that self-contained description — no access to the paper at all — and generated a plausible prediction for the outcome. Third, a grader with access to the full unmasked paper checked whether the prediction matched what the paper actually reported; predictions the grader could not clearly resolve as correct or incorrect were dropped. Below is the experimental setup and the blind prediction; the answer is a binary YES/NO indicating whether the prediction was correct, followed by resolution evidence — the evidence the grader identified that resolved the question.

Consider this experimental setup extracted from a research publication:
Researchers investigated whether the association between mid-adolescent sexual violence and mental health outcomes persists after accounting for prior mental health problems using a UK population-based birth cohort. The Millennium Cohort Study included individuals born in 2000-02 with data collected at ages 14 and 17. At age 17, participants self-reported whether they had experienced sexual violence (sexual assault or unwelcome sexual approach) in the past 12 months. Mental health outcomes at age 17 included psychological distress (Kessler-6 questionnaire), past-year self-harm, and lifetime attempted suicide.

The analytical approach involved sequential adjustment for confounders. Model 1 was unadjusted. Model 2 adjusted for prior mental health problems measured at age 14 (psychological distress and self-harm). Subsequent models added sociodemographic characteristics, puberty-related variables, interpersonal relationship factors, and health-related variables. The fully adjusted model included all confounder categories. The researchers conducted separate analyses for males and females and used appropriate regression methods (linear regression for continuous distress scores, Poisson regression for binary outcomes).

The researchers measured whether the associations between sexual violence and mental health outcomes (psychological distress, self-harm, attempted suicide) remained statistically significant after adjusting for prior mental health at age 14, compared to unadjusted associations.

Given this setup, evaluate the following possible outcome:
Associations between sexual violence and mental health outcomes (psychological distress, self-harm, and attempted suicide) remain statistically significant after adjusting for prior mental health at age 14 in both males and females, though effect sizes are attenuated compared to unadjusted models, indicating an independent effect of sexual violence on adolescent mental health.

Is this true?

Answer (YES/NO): NO